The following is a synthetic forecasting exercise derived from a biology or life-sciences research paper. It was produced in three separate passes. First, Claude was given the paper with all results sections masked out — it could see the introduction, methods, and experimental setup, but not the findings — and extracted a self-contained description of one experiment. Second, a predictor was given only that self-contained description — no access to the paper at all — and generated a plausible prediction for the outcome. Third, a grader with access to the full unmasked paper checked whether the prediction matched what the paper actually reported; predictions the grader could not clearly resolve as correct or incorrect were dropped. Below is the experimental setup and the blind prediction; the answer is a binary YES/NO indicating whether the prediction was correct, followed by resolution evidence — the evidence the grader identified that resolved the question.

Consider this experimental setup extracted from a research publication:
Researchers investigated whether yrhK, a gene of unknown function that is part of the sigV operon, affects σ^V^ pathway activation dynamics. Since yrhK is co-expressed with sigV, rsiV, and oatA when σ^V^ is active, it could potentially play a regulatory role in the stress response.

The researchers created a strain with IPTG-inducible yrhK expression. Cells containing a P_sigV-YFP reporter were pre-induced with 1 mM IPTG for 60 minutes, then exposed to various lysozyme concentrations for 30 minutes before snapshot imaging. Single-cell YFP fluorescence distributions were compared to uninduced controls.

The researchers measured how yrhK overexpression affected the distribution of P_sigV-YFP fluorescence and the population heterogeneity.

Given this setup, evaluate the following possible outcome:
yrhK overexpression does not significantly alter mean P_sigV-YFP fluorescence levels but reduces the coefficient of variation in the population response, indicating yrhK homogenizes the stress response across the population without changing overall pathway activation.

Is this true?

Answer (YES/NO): NO